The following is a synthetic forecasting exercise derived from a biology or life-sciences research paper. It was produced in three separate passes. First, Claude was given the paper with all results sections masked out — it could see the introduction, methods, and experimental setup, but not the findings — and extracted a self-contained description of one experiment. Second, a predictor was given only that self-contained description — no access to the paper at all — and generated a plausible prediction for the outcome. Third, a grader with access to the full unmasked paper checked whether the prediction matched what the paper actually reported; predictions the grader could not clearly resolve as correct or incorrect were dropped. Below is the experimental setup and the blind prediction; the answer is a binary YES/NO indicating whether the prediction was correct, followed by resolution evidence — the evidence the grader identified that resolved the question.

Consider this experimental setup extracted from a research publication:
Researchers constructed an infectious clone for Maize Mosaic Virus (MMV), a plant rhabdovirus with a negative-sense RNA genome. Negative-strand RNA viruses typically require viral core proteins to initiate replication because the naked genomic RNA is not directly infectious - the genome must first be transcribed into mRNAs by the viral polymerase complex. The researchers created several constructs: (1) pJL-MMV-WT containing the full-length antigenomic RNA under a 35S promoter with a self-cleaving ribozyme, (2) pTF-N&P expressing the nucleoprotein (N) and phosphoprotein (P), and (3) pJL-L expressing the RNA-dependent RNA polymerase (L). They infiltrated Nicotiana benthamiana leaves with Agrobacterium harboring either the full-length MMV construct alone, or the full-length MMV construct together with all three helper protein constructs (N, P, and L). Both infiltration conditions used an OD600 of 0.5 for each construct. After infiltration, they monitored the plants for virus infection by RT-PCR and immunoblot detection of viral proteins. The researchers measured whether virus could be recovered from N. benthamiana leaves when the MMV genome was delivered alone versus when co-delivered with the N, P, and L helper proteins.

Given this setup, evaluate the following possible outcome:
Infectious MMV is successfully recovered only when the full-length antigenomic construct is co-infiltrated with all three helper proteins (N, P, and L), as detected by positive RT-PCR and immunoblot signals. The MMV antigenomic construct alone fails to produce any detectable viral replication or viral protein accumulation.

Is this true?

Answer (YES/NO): YES